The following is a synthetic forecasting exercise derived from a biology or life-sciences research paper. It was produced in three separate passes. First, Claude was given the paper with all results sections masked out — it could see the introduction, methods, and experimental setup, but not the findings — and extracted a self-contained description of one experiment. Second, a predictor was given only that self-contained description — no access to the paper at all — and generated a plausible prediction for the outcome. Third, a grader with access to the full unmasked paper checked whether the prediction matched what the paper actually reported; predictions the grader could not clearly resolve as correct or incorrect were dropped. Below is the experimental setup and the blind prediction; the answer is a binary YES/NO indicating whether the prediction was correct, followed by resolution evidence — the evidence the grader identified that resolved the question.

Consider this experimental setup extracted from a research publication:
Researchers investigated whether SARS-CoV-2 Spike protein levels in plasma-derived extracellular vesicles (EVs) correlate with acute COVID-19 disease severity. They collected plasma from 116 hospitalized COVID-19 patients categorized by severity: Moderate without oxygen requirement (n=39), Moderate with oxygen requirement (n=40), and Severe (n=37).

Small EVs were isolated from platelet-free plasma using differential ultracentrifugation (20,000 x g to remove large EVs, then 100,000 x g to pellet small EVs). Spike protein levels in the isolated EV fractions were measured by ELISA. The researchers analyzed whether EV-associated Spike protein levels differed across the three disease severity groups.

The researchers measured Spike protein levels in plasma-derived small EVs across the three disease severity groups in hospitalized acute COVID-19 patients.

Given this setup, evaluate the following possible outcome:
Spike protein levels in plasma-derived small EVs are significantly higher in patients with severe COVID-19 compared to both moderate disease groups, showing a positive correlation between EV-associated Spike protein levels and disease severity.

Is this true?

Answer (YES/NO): NO